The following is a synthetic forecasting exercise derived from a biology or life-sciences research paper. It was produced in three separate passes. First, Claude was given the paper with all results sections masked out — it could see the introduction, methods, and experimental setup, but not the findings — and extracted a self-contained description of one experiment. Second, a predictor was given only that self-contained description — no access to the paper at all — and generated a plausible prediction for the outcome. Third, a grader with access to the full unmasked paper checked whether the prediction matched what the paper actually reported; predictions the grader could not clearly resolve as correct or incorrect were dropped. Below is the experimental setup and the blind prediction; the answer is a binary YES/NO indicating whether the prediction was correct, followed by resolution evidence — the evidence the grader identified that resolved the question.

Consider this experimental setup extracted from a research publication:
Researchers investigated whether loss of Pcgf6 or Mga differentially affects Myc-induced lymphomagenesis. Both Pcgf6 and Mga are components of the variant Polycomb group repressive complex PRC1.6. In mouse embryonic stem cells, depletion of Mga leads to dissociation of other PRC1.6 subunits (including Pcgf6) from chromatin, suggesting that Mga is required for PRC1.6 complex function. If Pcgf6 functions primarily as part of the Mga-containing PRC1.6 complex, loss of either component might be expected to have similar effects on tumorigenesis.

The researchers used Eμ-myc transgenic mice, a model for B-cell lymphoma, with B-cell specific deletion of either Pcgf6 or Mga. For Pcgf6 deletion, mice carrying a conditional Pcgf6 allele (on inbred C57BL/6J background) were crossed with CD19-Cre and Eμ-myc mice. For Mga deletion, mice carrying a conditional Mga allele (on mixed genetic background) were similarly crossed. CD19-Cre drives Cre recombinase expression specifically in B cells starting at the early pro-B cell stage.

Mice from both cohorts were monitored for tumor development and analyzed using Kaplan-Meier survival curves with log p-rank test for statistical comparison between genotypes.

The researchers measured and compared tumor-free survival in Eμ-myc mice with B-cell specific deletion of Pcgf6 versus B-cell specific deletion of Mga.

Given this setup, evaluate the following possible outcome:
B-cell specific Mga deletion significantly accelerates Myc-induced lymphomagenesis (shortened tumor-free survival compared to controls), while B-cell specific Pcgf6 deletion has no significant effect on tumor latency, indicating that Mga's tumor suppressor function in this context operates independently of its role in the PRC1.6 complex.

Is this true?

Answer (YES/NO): NO